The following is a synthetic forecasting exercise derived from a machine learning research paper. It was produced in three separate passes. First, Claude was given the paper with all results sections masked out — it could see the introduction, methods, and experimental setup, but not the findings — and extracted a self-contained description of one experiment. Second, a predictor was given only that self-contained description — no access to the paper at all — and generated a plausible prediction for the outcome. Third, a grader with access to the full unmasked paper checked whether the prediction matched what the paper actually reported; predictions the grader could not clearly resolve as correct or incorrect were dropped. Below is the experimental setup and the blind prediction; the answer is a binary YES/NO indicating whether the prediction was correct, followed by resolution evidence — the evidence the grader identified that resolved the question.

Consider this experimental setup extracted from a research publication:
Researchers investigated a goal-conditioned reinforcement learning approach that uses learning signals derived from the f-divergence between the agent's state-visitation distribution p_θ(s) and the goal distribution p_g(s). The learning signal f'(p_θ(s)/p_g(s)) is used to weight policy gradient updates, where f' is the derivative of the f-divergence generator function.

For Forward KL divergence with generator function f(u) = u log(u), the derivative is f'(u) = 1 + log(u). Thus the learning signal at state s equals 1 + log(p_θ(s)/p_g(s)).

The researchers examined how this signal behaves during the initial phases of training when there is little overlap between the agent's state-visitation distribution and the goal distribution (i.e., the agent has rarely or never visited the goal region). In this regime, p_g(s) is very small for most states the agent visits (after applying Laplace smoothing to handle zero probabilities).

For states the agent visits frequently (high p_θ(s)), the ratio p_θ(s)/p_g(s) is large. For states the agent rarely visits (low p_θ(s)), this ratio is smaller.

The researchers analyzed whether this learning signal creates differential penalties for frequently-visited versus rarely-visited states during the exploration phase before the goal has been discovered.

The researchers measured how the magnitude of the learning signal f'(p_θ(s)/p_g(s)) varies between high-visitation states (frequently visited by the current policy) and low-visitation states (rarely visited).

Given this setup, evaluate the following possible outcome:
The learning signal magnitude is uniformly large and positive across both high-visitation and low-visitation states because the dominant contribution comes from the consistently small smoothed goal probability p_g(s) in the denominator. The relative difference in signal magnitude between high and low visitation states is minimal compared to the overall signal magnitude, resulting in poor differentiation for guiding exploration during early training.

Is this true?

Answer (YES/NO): NO